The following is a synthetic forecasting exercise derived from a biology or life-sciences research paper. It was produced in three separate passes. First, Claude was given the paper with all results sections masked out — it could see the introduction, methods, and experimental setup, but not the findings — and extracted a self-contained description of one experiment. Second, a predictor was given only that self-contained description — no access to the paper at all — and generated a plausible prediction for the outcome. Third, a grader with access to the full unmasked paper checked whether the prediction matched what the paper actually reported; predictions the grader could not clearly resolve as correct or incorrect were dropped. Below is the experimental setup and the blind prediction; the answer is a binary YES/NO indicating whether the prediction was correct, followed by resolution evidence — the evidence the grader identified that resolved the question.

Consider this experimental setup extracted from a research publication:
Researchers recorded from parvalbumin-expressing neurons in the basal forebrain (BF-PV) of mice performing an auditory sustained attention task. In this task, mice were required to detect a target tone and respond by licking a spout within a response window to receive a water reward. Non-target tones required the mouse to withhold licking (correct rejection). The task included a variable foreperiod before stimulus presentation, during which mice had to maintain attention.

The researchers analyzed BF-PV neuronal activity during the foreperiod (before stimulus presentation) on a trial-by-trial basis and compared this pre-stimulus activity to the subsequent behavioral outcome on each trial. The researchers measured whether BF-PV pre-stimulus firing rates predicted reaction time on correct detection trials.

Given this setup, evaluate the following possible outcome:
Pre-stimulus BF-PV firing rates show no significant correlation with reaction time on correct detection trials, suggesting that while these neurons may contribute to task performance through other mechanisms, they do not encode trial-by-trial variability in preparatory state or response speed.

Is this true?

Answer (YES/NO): NO